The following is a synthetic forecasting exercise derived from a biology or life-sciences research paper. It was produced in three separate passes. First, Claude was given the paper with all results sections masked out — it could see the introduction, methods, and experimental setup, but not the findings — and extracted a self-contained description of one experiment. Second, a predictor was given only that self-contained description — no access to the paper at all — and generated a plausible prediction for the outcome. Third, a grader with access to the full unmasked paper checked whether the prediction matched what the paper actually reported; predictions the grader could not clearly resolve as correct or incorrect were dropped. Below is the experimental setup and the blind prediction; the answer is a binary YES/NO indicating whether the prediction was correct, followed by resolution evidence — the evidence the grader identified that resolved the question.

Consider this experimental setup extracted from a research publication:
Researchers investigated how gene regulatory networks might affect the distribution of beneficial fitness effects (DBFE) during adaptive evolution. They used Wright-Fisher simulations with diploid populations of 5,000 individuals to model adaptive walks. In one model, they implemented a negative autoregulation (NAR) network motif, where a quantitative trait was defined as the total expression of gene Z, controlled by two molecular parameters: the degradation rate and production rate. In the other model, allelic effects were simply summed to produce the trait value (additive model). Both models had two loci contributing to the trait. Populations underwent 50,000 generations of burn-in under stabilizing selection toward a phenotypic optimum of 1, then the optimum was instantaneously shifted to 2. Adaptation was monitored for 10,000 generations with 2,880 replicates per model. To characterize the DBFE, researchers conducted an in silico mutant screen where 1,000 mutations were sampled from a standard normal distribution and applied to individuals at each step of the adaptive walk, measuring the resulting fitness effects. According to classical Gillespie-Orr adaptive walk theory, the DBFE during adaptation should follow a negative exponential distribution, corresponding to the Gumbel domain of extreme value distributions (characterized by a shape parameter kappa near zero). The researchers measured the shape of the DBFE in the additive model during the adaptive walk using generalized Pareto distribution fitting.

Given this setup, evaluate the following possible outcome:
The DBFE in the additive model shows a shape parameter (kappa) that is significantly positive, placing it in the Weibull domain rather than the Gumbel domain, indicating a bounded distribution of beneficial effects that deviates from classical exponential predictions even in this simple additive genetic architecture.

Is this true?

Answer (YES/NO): NO